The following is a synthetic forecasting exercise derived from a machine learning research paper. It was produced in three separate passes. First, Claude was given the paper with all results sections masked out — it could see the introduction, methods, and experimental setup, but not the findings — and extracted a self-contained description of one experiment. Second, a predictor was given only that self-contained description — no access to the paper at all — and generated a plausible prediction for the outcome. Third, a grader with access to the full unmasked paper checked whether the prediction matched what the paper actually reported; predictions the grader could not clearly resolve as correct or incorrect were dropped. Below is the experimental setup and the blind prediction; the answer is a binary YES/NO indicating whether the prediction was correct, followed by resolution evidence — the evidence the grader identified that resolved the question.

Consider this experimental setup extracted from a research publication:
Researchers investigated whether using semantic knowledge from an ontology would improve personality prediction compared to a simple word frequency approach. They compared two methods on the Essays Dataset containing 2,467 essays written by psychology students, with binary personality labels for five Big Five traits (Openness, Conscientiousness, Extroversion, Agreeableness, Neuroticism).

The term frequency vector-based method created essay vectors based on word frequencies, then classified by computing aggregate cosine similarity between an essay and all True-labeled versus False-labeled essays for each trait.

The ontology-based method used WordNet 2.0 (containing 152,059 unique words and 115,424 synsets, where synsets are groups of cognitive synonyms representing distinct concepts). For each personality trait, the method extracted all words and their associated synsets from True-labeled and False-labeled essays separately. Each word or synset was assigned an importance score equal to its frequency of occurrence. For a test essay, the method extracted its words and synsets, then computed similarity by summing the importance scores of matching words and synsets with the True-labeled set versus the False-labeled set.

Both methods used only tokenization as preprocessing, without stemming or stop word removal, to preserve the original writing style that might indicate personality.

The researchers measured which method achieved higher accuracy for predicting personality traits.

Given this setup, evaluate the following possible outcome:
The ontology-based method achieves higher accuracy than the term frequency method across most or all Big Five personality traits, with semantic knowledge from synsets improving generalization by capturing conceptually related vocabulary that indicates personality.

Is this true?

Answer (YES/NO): NO